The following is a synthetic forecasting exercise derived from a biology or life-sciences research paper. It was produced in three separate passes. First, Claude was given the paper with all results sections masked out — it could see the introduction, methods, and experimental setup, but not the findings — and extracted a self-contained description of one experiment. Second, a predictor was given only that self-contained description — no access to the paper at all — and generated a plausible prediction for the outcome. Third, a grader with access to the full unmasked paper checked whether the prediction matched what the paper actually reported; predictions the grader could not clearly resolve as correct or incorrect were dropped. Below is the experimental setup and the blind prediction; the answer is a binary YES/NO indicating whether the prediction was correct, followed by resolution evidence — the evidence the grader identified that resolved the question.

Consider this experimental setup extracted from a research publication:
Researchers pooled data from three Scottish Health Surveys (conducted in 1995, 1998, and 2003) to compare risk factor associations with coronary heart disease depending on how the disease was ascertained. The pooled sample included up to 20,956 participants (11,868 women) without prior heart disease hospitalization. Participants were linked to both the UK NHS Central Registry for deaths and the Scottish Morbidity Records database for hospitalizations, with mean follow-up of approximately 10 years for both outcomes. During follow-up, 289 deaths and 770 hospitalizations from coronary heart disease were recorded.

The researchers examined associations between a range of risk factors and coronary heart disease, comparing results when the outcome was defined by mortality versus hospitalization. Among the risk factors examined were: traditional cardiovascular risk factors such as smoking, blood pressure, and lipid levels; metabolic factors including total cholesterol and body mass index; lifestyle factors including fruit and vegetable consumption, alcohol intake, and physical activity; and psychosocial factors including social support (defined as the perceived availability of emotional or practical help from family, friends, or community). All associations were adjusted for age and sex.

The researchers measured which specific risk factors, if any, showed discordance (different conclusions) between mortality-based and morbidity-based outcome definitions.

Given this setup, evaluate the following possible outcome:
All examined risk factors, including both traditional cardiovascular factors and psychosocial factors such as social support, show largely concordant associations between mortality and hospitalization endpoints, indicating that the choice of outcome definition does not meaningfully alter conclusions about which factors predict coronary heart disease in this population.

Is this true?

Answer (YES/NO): NO